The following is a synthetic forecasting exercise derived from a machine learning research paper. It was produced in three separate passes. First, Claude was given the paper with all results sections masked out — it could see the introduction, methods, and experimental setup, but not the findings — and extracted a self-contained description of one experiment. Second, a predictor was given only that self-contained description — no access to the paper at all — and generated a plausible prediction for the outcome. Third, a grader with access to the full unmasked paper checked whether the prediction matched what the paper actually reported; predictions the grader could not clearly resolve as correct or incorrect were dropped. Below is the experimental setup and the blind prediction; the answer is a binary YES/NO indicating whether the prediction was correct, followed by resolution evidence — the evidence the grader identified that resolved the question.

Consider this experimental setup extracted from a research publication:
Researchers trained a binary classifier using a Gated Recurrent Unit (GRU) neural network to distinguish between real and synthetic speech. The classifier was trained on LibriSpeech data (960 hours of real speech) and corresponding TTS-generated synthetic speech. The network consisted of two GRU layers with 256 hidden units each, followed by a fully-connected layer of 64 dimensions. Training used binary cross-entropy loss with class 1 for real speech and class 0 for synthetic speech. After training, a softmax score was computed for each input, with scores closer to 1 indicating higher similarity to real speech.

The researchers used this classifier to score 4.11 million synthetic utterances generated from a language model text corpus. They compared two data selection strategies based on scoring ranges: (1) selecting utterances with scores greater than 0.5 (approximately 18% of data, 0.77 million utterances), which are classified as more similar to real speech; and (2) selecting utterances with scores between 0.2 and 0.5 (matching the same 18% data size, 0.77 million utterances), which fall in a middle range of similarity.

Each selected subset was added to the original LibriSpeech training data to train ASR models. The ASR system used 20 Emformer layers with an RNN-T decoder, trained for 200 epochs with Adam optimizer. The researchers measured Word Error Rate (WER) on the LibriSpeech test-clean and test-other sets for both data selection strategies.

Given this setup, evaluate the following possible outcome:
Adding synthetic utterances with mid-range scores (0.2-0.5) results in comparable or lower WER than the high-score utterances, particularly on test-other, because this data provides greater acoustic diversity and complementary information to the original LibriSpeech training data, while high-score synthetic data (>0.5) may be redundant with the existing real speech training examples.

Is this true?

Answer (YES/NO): YES